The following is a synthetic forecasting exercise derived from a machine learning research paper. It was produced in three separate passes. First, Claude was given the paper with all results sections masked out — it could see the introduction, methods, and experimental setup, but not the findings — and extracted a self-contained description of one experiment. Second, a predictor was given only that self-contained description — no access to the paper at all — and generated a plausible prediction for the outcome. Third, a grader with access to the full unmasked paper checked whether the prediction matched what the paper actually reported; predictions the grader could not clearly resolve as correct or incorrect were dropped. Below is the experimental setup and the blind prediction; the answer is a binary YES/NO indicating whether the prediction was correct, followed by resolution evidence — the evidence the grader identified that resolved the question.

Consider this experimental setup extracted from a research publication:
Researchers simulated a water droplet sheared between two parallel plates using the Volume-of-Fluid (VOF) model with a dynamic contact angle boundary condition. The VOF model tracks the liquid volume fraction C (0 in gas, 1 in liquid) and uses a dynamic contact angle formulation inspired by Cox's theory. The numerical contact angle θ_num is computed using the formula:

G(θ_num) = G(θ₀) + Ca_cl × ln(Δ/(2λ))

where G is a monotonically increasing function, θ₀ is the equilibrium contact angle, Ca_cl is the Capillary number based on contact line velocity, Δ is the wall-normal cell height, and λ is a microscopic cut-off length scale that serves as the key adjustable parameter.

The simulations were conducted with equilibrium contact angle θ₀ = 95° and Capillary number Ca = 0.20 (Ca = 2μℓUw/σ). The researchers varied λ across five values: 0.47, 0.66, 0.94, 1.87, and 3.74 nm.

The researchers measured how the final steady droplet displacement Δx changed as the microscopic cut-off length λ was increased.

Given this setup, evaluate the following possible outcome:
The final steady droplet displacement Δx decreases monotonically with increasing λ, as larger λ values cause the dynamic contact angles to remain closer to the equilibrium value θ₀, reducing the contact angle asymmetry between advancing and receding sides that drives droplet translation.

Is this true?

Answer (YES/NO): NO